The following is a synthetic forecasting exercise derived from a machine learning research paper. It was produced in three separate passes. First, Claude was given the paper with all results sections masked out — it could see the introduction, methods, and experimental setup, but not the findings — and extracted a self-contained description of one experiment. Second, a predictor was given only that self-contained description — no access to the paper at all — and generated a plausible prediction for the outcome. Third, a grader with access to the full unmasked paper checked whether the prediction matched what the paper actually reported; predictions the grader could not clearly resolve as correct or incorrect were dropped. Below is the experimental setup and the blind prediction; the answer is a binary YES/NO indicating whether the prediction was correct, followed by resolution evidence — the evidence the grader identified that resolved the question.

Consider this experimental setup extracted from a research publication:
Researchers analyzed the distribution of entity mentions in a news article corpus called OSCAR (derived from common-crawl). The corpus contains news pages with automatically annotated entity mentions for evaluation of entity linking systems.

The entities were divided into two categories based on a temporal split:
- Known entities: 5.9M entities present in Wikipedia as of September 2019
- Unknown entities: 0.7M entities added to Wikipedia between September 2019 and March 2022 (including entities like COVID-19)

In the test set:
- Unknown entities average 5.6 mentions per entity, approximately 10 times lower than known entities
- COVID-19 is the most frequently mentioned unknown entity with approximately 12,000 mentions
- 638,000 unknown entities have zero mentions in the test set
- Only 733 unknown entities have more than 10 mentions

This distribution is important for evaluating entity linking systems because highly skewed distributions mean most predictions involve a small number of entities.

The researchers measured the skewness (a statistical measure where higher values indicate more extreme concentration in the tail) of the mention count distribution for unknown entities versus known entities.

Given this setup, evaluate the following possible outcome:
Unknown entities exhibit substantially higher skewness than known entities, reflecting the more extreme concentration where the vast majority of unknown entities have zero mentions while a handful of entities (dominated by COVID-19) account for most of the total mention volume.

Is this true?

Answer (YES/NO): YES